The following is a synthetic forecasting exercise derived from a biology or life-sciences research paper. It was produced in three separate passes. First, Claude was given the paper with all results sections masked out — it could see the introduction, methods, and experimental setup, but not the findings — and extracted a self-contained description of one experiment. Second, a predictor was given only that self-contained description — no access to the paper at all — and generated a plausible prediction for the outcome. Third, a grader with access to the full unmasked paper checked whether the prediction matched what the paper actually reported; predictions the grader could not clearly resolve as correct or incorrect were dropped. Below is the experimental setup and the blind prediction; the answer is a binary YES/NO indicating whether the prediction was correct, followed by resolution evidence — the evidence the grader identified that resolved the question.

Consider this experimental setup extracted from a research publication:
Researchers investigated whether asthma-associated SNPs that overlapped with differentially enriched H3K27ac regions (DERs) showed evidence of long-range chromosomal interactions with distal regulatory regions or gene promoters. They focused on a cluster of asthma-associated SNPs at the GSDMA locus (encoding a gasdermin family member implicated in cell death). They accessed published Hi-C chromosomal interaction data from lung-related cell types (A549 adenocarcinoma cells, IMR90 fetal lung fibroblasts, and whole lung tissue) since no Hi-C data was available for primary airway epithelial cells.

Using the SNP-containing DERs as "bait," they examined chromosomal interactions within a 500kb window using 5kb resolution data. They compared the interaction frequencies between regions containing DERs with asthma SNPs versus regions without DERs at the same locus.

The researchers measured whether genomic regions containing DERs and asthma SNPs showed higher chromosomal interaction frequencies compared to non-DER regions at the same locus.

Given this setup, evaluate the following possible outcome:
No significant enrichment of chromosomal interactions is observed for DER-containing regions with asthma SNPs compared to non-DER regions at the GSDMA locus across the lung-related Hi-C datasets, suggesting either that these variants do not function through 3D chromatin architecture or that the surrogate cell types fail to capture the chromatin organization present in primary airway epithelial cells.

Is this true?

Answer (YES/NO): NO